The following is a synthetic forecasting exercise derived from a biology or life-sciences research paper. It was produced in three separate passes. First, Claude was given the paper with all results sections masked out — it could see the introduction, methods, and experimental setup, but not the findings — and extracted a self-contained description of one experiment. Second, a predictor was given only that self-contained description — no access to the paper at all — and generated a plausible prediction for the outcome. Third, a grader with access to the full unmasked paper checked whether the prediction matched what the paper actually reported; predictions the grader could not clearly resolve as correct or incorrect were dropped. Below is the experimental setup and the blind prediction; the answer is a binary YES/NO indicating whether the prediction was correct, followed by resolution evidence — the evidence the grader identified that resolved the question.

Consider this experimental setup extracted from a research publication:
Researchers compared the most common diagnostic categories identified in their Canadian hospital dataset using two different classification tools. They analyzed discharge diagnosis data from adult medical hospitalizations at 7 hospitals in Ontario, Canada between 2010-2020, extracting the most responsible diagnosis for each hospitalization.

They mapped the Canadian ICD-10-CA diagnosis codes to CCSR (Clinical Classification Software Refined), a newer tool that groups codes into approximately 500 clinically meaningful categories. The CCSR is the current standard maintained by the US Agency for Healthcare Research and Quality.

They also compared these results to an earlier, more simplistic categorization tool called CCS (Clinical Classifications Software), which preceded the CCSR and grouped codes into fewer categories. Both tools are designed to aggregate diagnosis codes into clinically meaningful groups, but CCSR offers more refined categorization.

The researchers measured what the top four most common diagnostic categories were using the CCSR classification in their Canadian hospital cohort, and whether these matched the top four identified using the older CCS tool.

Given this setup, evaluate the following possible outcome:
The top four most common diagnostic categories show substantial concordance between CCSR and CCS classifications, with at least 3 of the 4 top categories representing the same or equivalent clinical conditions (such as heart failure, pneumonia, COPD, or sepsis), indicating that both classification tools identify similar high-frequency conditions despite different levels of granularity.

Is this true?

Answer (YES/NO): YES